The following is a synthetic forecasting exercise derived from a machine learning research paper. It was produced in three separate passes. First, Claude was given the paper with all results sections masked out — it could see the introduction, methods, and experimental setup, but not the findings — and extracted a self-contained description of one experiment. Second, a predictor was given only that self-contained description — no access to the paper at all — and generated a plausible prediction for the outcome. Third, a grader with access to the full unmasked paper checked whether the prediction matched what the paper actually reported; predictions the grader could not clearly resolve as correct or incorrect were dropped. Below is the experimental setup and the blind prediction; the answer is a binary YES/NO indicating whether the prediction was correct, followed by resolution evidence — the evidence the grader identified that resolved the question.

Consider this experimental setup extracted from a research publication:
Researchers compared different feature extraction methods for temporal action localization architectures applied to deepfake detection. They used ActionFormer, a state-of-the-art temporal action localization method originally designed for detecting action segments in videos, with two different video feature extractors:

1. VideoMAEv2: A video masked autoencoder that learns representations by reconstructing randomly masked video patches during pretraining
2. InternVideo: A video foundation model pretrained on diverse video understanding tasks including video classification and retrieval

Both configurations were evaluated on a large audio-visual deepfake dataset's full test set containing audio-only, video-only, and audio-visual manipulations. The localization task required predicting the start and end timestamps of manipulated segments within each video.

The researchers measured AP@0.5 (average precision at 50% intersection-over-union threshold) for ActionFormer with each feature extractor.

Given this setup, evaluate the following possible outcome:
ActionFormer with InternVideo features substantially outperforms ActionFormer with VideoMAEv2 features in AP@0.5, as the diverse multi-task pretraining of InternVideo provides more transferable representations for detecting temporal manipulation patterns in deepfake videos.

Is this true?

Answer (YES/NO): YES